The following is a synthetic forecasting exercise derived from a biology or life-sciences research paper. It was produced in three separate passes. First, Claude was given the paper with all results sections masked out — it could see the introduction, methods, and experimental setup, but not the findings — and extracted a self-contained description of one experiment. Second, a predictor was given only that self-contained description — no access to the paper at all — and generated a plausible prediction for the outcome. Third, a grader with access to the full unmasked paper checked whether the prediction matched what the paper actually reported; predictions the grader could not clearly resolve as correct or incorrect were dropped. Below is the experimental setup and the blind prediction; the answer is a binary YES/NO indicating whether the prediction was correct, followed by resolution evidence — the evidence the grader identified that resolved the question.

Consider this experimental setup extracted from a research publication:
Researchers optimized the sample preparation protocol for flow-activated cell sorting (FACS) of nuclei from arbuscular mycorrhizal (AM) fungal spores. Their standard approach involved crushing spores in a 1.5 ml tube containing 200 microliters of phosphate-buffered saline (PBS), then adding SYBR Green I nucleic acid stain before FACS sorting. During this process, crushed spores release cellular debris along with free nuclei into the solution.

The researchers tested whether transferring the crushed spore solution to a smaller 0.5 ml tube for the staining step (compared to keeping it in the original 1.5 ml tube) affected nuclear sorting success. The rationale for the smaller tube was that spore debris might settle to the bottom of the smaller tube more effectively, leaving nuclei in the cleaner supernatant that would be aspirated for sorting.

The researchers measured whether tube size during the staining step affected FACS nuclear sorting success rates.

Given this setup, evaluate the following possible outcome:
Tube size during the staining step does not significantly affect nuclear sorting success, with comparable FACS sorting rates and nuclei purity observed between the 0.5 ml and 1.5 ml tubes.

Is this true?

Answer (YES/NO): NO